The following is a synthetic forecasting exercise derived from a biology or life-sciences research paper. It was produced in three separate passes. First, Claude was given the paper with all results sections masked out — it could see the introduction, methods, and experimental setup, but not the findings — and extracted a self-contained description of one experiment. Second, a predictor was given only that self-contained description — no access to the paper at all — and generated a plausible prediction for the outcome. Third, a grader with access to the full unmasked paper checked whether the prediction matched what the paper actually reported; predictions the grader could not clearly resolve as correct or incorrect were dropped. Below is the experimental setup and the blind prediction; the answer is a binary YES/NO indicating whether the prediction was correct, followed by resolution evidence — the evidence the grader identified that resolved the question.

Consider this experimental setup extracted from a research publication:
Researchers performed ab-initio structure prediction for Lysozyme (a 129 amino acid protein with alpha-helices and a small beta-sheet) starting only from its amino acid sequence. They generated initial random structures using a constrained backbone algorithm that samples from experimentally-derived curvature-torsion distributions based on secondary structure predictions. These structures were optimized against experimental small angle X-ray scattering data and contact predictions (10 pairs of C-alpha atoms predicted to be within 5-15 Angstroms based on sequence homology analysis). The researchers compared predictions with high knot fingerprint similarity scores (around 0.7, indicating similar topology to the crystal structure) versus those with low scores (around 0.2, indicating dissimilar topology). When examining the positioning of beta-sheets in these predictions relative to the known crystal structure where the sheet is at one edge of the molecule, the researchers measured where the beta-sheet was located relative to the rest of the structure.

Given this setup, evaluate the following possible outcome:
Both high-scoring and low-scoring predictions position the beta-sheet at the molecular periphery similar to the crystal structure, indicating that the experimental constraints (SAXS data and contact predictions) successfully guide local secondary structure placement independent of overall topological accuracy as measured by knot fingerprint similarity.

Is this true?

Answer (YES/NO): NO